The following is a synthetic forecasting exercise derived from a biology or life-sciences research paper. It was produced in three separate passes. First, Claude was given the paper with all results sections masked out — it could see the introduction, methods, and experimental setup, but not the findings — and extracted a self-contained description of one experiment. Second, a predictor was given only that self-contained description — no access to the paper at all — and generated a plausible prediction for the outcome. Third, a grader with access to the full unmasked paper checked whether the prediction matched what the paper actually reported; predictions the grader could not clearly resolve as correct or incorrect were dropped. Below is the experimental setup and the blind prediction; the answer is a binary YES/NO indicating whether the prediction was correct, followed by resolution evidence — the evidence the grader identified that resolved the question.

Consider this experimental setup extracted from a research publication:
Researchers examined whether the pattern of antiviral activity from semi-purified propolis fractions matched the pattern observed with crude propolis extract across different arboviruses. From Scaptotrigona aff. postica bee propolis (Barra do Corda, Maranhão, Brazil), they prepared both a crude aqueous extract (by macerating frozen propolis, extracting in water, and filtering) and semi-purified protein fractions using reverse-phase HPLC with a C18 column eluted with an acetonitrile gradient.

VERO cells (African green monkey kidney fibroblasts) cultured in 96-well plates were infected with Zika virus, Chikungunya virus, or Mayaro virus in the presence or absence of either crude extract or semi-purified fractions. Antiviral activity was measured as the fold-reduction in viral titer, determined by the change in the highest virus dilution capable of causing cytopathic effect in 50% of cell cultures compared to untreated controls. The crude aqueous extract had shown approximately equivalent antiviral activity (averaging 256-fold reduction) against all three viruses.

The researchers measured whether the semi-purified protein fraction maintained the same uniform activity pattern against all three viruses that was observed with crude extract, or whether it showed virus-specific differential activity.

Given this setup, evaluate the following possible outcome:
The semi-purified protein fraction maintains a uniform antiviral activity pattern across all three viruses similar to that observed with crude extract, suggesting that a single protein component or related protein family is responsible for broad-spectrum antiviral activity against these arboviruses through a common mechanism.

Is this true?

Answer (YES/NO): NO